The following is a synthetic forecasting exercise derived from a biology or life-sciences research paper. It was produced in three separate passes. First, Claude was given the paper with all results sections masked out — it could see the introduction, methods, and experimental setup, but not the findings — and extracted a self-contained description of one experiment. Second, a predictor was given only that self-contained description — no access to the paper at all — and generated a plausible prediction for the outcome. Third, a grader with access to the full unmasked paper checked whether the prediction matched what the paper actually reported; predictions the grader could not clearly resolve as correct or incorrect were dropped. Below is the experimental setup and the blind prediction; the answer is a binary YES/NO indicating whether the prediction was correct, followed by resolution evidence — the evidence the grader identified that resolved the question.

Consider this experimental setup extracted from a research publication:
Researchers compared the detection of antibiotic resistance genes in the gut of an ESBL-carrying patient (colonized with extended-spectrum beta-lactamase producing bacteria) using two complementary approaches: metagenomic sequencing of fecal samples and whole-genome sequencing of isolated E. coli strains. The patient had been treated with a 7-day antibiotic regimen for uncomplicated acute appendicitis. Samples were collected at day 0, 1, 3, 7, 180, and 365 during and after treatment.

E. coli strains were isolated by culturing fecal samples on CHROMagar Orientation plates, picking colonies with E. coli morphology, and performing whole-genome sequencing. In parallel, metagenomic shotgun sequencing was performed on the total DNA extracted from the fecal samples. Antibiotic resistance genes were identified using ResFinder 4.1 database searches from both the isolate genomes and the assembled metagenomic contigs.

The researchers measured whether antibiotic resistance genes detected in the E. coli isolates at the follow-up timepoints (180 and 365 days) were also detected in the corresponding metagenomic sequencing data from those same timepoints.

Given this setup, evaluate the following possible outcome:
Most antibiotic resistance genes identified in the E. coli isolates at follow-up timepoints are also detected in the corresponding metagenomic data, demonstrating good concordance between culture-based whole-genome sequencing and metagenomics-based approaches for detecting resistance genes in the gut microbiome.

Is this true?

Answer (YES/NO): NO